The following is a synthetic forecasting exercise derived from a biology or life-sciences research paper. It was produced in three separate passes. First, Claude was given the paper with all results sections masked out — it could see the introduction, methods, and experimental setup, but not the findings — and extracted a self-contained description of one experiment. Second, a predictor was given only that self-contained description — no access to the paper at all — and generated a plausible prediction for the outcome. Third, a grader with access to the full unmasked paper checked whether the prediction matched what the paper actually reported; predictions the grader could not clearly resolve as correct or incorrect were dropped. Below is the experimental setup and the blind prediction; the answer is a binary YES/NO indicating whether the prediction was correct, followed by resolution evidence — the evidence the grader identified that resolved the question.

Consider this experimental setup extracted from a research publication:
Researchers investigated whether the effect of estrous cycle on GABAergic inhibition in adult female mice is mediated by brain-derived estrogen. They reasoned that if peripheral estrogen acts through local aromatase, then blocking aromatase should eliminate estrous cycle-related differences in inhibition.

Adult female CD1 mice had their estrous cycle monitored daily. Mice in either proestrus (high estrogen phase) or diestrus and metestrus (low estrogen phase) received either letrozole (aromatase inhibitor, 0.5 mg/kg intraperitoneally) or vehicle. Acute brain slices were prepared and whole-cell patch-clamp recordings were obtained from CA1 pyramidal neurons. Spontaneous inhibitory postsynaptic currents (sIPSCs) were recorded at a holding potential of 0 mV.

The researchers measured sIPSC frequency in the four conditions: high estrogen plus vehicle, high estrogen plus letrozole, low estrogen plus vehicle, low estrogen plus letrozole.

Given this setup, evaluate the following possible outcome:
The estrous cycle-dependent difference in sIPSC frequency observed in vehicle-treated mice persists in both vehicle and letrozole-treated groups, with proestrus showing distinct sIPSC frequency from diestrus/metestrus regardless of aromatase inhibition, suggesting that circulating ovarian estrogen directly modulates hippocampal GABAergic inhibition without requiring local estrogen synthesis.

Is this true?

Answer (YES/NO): NO